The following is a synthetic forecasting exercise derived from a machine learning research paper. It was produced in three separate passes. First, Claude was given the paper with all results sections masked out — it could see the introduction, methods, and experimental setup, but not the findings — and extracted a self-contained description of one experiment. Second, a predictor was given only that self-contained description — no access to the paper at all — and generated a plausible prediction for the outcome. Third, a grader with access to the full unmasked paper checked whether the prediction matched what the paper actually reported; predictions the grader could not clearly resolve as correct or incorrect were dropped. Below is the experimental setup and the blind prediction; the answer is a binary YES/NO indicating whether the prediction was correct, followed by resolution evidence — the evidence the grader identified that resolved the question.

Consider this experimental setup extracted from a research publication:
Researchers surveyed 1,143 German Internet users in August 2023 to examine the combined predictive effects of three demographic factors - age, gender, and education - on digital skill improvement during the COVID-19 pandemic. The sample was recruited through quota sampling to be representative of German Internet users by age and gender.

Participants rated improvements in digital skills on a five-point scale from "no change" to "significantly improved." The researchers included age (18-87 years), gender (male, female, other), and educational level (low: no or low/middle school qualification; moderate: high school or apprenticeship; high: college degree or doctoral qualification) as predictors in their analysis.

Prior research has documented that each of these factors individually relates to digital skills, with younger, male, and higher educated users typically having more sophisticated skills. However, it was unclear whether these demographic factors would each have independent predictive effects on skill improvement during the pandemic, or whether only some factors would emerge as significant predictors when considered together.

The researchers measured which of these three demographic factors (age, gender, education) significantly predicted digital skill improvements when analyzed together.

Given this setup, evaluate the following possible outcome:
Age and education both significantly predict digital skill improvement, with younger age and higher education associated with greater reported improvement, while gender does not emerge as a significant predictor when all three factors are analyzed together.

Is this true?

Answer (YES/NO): NO